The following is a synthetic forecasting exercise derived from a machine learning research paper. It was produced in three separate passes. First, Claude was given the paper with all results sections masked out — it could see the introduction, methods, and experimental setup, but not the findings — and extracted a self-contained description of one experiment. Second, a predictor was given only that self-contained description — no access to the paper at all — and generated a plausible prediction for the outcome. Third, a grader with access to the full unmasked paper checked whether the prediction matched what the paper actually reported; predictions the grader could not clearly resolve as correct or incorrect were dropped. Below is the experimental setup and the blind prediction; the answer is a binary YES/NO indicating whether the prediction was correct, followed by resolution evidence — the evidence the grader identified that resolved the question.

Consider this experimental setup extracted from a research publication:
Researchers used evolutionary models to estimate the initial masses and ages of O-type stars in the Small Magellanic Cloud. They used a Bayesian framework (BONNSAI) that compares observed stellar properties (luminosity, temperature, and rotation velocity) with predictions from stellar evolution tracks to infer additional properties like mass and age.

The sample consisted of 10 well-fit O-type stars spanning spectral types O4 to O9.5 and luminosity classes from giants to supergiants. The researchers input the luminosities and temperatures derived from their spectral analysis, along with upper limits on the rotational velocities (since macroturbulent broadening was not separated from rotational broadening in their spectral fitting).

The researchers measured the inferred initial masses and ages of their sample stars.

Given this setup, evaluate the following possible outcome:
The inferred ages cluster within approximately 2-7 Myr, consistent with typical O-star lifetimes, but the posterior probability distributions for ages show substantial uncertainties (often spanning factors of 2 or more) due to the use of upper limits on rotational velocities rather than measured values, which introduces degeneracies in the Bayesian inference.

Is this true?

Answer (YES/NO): NO